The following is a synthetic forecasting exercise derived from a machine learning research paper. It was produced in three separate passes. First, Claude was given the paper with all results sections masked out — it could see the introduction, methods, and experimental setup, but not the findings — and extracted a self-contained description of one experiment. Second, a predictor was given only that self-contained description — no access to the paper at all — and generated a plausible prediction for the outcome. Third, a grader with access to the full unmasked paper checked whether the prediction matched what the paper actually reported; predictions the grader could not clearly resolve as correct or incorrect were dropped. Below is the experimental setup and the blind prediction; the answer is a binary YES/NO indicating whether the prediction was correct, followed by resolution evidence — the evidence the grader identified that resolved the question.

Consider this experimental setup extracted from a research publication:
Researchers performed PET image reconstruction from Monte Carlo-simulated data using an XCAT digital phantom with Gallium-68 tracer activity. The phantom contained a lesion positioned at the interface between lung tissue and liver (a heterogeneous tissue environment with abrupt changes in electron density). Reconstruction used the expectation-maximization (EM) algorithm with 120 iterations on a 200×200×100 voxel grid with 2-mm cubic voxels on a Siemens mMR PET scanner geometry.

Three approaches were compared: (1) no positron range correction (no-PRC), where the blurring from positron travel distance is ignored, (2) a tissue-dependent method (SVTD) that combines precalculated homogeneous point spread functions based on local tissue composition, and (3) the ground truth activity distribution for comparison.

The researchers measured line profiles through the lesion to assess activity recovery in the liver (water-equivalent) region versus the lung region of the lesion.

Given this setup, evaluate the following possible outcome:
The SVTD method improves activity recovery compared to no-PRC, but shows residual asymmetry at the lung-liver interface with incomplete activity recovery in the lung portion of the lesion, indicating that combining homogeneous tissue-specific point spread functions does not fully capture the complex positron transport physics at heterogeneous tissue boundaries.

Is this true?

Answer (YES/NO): NO